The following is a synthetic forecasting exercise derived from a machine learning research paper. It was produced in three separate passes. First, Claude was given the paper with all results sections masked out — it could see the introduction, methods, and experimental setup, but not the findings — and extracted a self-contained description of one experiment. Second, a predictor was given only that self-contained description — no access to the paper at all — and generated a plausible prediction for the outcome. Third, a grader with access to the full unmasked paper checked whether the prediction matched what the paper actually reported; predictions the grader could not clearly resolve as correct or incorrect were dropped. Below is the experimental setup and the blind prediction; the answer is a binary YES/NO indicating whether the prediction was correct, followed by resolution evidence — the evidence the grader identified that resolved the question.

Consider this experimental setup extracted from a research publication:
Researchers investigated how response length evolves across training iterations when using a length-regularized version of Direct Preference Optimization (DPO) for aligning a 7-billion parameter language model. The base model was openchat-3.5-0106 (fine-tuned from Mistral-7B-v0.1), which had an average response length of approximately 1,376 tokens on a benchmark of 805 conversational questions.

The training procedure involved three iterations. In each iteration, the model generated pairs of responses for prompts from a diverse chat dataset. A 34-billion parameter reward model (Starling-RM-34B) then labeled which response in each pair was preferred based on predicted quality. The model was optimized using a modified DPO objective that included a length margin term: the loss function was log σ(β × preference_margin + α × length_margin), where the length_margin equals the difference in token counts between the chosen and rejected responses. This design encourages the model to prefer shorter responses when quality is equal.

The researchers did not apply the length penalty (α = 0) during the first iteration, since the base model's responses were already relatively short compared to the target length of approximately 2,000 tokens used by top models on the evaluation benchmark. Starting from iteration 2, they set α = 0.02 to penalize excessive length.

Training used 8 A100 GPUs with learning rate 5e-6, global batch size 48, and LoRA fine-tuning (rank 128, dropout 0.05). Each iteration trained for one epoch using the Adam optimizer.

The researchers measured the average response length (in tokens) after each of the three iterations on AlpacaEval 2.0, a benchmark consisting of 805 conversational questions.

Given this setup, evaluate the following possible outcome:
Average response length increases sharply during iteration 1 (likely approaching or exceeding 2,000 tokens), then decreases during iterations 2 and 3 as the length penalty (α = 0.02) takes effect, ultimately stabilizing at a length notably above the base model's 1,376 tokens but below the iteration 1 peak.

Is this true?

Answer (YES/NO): NO